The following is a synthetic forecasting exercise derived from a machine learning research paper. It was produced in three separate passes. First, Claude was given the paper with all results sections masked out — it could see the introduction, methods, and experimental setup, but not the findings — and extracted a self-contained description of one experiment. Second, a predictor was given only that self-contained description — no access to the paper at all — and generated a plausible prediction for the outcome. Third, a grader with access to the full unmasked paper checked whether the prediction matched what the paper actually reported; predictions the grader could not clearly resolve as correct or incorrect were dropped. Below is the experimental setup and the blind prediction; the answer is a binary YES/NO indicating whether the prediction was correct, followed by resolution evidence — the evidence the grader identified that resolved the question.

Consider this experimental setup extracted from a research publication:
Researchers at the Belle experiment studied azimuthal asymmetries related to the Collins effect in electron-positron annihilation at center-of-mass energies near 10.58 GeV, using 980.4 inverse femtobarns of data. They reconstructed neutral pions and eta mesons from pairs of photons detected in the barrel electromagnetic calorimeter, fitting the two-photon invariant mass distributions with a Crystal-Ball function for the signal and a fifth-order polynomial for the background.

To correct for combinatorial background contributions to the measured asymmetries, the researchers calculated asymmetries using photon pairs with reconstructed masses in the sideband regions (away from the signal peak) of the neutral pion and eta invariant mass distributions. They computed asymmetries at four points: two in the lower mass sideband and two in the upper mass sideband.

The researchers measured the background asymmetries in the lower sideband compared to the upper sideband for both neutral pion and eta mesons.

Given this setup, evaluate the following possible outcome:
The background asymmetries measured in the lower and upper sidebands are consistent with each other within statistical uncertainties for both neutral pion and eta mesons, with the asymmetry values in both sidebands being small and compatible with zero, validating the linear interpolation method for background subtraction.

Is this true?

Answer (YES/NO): NO